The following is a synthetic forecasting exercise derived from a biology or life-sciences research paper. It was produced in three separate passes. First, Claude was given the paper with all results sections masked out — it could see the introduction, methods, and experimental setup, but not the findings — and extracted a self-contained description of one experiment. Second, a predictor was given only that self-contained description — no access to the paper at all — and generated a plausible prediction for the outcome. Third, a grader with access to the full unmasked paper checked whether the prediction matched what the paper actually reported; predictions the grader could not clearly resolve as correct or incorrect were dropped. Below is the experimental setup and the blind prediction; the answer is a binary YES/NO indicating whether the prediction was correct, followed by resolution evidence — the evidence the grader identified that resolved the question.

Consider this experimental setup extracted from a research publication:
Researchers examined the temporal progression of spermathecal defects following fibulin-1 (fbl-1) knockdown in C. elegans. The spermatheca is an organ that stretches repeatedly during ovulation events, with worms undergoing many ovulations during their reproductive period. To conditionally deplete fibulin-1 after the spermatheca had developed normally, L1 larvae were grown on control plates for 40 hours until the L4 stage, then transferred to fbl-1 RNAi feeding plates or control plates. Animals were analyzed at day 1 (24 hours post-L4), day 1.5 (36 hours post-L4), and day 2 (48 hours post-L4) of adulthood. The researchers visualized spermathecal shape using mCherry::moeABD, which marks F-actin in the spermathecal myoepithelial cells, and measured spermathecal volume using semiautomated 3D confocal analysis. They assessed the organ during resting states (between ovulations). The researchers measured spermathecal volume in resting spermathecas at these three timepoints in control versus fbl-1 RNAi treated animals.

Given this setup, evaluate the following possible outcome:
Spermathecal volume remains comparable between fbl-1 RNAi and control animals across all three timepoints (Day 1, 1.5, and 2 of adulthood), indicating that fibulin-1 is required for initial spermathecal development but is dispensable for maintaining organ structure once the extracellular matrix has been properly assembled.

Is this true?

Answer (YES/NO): NO